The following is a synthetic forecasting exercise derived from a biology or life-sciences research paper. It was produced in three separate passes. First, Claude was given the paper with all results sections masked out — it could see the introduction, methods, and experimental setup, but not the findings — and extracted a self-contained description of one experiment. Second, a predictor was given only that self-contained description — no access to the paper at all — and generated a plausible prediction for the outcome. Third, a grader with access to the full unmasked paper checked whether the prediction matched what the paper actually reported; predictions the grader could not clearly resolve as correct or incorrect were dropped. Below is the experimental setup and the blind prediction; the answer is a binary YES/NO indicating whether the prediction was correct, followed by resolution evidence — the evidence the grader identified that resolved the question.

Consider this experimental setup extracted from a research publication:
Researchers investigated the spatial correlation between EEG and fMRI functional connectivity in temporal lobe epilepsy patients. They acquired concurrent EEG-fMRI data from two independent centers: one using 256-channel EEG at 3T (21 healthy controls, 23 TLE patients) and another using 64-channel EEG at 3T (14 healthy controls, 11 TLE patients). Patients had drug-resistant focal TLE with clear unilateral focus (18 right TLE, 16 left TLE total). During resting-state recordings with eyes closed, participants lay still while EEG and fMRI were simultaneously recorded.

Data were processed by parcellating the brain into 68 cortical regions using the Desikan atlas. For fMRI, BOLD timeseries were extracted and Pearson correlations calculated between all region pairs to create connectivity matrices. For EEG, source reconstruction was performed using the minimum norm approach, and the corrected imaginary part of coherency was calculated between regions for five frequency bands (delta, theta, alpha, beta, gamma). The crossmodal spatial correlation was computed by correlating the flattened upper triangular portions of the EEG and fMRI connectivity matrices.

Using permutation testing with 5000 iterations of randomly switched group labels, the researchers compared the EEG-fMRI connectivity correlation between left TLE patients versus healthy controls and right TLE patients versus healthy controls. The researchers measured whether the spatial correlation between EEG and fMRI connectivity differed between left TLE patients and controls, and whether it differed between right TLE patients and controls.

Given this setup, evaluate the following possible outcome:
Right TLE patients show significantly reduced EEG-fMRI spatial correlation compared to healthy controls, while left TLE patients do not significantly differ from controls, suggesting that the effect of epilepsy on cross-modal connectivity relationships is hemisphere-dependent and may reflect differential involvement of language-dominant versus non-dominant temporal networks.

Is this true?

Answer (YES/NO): NO